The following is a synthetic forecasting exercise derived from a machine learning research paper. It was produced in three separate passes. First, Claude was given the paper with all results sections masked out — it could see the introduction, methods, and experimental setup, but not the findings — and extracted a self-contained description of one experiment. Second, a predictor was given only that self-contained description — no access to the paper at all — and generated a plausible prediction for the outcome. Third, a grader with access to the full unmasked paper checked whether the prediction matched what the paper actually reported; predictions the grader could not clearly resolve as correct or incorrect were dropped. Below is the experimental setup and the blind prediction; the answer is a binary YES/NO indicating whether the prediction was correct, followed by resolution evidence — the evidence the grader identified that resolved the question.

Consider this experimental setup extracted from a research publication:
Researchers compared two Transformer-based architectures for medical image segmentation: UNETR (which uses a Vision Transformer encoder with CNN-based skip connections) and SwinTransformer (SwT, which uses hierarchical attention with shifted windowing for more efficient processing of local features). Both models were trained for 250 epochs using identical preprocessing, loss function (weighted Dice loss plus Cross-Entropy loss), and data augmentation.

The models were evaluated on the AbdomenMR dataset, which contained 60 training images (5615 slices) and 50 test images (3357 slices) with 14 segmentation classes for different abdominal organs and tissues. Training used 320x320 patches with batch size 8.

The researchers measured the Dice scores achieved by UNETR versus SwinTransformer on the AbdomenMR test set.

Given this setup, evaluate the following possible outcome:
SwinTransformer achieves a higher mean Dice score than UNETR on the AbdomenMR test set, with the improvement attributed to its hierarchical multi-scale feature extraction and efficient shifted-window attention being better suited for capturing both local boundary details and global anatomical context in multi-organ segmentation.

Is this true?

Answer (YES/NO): YES